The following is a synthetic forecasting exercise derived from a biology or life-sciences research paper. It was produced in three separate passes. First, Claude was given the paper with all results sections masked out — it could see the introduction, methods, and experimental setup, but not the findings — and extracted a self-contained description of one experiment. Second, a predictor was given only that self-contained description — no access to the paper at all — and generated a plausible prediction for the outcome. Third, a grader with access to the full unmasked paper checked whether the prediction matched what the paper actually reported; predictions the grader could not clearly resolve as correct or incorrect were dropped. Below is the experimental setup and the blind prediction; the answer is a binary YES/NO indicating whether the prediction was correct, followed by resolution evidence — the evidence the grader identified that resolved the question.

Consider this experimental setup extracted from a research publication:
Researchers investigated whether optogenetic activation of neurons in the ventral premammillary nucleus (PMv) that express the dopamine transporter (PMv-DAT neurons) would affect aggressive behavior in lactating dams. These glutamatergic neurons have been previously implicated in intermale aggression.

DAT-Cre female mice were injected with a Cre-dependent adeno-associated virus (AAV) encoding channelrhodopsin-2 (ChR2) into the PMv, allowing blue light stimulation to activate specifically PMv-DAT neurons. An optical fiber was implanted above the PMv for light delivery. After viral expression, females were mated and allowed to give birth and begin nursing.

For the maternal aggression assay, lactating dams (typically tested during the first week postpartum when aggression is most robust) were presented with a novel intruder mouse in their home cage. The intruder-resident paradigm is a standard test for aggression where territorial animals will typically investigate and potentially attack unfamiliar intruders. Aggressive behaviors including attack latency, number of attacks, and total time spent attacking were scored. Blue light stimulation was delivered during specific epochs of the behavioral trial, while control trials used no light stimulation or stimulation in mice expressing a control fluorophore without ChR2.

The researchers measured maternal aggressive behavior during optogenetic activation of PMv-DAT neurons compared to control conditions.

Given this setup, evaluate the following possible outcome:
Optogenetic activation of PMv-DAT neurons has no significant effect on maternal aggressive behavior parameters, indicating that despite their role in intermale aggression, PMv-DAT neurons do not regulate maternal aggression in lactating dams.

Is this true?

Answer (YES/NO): NO